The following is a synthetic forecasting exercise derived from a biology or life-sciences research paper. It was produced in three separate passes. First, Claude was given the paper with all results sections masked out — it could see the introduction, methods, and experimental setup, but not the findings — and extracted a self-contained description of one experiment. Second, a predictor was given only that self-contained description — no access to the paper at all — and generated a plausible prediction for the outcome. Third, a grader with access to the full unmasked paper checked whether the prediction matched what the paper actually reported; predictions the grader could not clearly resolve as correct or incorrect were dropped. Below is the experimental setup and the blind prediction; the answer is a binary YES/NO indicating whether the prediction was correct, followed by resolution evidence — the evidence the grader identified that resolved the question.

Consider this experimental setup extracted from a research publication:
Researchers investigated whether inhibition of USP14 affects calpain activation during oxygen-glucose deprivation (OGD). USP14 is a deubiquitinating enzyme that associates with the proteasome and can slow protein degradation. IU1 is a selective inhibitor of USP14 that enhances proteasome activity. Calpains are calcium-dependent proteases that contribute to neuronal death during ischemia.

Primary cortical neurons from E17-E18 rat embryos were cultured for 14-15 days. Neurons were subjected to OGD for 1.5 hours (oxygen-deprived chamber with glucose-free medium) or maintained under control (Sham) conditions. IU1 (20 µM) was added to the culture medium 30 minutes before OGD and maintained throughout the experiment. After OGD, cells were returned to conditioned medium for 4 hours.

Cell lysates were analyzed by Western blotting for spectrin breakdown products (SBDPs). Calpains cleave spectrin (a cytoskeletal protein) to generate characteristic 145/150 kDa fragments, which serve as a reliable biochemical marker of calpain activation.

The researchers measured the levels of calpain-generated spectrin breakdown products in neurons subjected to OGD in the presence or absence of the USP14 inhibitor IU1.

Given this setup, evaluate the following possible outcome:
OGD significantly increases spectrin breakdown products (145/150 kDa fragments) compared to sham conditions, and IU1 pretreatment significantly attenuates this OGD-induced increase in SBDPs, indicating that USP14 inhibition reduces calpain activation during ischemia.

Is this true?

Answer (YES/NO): YES